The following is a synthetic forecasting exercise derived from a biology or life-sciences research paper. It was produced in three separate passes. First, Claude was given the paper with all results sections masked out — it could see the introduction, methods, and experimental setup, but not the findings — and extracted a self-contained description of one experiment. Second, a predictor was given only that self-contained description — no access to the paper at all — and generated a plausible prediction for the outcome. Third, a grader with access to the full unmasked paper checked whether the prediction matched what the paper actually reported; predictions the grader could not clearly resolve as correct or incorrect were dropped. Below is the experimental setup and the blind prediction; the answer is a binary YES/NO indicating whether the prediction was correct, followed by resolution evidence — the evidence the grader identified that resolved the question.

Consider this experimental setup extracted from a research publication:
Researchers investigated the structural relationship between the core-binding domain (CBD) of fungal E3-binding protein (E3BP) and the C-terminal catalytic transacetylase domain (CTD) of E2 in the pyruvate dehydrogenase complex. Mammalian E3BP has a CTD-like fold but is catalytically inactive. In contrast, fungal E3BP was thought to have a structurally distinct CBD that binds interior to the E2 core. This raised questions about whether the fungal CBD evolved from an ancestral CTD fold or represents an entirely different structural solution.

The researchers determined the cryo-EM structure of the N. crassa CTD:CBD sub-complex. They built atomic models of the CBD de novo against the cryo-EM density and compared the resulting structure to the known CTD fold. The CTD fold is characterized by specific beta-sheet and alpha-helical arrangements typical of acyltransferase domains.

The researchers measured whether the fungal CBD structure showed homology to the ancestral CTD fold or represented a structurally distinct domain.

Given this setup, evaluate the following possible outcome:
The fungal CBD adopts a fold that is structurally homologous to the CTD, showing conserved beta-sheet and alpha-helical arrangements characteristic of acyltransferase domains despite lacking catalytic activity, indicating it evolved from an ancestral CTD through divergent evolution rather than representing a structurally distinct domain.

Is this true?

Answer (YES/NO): YES